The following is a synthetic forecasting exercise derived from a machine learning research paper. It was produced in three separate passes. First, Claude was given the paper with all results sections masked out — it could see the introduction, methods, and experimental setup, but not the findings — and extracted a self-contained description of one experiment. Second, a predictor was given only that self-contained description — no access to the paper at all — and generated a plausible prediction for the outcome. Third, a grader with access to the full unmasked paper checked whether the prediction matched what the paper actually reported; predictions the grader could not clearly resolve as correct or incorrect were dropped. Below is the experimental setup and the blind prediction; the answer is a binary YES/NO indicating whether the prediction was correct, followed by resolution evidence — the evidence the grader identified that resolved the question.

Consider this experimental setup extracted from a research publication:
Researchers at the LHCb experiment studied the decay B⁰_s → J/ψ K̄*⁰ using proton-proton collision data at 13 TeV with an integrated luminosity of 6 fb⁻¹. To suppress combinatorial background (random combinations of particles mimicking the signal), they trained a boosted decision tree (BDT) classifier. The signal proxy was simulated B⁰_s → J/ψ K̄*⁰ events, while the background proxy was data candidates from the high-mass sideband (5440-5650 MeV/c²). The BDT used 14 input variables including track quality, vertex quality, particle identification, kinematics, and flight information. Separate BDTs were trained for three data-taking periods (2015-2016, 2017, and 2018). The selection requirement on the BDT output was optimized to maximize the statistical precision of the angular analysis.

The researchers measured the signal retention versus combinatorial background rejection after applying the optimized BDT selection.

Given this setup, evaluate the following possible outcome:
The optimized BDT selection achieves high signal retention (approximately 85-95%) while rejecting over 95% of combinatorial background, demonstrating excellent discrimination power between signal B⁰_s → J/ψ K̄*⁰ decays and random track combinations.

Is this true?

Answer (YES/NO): YES